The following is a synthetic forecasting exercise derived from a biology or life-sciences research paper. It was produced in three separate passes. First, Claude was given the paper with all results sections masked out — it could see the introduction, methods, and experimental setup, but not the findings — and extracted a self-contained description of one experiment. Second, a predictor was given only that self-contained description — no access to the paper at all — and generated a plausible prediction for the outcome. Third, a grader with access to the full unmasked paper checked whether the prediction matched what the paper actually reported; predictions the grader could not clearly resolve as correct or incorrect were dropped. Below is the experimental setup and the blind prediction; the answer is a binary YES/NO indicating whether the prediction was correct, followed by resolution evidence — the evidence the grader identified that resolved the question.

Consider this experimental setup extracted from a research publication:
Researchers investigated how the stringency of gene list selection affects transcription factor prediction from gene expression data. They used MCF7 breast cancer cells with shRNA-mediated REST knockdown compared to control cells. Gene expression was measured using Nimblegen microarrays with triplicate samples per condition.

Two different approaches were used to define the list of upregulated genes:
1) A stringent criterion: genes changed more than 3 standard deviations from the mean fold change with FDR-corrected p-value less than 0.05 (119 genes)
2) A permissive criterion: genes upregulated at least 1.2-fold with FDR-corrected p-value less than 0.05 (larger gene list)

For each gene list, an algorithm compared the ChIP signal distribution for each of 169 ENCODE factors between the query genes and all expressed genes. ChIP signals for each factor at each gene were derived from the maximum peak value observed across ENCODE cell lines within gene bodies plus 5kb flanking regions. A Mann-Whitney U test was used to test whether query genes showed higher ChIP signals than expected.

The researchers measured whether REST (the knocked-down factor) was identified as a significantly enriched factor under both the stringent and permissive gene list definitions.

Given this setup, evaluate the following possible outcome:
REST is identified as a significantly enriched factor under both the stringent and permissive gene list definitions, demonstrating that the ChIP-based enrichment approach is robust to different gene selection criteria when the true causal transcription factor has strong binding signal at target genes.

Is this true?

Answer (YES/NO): YES